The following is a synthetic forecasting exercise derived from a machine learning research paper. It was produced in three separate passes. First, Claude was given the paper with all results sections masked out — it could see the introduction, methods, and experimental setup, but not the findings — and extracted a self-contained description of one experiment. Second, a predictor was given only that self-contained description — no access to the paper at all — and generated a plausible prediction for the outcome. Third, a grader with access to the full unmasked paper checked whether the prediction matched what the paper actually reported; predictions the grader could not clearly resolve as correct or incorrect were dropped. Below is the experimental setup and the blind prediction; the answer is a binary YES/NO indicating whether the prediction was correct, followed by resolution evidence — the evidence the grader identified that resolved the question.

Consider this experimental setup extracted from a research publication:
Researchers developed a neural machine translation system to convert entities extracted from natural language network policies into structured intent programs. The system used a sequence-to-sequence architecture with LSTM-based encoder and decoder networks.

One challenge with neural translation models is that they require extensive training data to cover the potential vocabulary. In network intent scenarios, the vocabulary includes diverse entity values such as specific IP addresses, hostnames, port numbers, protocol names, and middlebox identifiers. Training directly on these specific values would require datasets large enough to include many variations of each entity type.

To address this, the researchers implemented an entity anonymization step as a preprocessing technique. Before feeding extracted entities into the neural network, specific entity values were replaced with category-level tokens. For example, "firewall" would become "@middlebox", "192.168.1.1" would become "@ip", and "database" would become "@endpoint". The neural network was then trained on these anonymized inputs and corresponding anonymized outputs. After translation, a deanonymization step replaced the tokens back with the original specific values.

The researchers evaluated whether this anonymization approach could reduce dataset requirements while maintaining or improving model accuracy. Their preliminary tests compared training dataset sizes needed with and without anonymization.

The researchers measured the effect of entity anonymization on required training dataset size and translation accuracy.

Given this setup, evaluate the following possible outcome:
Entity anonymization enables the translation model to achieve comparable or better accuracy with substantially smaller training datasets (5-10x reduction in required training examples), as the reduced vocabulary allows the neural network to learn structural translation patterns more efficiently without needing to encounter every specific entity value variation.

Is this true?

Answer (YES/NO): NO